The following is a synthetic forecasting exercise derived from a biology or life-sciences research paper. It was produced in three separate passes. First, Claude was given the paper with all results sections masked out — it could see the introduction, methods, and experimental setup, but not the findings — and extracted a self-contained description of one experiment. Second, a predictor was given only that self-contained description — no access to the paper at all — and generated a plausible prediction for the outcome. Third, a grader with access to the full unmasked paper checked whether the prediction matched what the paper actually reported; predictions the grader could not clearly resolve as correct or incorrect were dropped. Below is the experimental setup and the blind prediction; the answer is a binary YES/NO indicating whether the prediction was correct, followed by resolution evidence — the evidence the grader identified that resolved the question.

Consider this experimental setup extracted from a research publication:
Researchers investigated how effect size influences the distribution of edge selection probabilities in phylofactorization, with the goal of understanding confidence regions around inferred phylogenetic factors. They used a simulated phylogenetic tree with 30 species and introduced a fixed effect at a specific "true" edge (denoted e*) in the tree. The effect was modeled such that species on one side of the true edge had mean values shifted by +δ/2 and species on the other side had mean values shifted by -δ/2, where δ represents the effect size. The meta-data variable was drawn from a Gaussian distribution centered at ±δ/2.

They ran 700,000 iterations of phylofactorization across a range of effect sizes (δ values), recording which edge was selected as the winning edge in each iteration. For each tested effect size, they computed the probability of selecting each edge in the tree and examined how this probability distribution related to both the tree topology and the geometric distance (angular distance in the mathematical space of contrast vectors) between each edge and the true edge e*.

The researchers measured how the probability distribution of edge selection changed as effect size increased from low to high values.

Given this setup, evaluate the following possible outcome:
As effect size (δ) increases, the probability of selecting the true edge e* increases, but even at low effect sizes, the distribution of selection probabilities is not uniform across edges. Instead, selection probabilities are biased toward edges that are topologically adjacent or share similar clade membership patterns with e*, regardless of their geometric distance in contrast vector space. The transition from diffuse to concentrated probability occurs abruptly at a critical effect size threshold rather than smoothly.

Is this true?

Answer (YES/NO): NO